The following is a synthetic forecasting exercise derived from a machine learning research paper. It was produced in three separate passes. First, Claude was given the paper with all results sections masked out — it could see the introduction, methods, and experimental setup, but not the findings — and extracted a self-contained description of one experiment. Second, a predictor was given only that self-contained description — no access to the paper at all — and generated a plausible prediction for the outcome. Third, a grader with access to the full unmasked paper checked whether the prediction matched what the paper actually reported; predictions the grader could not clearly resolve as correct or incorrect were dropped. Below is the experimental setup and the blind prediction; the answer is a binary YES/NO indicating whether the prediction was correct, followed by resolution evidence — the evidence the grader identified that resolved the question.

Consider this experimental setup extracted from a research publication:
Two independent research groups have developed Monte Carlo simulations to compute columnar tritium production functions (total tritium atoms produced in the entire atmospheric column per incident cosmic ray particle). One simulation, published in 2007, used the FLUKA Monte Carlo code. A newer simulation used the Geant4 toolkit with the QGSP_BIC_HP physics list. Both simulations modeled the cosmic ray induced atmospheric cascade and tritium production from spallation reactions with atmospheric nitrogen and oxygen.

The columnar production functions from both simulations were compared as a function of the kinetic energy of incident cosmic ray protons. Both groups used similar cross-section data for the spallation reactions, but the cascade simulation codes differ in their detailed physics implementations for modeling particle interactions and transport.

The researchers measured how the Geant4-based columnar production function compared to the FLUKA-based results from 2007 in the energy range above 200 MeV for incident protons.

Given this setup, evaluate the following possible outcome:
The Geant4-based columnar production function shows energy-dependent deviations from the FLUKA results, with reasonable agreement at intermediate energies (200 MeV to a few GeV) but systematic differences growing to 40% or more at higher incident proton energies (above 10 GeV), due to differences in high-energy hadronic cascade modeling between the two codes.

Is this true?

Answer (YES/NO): NO